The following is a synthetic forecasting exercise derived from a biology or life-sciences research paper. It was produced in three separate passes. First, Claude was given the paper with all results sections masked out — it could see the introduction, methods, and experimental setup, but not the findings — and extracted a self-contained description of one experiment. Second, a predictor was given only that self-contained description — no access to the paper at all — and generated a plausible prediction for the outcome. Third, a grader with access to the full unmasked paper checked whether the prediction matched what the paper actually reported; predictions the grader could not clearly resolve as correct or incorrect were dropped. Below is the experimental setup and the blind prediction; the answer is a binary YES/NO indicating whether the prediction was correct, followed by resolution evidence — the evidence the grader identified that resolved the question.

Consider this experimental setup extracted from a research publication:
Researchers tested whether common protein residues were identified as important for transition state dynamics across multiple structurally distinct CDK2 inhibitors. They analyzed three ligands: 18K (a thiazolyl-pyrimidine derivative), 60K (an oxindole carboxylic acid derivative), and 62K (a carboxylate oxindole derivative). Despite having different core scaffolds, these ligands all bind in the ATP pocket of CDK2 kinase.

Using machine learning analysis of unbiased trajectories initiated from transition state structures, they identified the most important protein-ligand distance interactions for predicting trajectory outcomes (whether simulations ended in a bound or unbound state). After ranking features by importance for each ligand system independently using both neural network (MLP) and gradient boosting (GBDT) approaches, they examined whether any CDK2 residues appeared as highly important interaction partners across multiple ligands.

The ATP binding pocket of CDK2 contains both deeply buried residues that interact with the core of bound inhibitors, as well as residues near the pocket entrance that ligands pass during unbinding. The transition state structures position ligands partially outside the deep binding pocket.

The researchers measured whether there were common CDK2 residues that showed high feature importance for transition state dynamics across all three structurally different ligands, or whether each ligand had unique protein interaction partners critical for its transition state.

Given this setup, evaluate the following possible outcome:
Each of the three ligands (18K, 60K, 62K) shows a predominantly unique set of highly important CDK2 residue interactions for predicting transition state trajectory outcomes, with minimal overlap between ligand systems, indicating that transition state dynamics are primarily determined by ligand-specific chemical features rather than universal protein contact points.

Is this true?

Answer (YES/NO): NO